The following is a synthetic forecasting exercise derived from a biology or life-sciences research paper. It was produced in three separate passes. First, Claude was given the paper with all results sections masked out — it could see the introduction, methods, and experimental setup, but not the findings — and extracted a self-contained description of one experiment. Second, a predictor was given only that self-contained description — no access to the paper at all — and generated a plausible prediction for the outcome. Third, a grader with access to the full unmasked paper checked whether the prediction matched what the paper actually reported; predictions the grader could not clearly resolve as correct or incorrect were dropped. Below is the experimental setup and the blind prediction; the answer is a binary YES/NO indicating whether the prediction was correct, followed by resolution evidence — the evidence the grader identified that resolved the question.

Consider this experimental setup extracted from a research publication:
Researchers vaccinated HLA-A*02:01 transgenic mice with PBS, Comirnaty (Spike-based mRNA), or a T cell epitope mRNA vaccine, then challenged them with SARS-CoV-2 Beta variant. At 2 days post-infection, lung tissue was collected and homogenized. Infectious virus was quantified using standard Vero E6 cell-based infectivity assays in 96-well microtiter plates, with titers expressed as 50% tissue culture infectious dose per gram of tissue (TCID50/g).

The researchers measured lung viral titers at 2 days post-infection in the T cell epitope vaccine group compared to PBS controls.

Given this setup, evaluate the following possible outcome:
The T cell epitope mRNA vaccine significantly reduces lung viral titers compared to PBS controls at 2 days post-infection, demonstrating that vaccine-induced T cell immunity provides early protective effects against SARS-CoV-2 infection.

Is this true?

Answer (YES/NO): YES